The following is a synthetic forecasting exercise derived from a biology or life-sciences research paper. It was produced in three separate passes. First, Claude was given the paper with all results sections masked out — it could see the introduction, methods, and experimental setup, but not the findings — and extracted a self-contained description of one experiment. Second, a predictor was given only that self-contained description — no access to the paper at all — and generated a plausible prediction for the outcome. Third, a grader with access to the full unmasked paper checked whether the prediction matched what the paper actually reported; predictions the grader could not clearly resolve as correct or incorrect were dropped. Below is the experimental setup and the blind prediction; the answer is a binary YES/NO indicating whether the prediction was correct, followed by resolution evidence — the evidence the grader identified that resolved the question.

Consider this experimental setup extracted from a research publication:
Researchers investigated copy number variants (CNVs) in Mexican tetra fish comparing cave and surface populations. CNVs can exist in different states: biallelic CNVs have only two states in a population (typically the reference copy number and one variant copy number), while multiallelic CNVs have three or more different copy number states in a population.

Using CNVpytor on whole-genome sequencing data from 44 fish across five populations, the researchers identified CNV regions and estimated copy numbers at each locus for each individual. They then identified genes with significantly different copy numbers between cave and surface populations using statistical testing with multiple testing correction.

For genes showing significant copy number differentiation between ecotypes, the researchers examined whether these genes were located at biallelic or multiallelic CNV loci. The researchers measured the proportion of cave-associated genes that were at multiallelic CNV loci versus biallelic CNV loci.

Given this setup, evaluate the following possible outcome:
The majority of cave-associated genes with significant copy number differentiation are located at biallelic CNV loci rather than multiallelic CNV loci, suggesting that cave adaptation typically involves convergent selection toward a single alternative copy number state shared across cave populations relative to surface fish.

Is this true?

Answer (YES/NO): NO